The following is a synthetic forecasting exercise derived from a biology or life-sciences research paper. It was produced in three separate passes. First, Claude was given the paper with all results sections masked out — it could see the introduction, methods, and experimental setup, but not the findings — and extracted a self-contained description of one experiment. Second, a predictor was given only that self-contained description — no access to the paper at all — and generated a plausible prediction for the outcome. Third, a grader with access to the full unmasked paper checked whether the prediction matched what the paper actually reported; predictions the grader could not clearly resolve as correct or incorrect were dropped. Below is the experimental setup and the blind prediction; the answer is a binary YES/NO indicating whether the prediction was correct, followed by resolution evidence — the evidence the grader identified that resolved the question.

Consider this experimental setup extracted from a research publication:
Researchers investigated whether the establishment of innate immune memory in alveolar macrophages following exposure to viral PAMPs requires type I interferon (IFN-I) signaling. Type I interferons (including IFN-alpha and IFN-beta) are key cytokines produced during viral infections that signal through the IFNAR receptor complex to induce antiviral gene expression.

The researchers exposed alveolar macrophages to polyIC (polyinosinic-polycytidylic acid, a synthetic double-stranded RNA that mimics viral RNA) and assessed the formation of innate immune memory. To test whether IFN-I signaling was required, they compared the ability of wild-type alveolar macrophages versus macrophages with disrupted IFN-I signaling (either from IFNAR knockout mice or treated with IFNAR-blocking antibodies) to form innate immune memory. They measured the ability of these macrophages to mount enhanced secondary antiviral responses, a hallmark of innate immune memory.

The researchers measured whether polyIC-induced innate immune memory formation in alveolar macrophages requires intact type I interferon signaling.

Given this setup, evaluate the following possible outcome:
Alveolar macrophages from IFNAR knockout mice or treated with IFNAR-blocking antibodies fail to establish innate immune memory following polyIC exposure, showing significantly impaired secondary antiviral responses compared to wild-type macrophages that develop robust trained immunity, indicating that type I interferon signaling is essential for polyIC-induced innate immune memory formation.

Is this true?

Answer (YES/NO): YES